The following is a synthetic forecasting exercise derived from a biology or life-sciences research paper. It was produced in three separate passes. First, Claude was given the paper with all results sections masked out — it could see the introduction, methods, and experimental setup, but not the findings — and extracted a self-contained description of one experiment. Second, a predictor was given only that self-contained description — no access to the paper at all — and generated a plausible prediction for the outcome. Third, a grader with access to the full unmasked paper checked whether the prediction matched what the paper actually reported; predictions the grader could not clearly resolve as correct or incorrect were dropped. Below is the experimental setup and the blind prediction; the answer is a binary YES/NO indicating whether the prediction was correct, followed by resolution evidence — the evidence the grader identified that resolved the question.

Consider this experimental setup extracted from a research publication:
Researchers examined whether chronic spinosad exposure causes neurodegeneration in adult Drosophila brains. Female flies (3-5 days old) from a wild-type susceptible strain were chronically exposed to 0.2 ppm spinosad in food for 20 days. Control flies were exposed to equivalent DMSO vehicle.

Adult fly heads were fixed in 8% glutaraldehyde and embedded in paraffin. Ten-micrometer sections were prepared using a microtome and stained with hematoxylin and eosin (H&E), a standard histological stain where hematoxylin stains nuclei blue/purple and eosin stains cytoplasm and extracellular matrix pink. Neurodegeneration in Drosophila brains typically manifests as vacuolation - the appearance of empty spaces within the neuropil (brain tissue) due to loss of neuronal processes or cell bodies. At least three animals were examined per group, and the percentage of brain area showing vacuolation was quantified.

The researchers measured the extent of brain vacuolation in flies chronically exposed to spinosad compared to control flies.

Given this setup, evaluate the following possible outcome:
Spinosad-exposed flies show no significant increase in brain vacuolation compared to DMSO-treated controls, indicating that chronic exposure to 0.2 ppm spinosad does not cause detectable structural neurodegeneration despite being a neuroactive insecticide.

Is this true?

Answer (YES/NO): NO